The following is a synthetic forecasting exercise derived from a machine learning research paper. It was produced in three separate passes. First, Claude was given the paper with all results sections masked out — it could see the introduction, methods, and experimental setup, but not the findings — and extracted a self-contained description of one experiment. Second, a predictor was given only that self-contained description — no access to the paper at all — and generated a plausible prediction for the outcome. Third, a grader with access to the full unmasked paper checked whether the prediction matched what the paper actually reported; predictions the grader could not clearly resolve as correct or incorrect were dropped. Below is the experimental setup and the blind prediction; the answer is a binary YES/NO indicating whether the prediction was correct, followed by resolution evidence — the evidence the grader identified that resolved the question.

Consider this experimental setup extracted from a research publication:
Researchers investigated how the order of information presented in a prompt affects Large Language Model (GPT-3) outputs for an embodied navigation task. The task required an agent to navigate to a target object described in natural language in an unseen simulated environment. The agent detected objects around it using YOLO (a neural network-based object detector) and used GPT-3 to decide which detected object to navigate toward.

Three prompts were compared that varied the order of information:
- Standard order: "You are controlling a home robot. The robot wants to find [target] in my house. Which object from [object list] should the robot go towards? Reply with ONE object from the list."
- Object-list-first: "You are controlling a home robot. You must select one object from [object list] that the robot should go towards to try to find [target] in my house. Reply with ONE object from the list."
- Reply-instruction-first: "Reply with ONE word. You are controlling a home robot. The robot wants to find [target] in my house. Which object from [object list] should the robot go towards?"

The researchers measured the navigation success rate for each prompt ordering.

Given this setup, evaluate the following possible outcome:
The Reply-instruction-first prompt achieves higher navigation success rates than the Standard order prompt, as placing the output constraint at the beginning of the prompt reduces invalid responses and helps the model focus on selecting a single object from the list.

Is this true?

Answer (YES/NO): NO